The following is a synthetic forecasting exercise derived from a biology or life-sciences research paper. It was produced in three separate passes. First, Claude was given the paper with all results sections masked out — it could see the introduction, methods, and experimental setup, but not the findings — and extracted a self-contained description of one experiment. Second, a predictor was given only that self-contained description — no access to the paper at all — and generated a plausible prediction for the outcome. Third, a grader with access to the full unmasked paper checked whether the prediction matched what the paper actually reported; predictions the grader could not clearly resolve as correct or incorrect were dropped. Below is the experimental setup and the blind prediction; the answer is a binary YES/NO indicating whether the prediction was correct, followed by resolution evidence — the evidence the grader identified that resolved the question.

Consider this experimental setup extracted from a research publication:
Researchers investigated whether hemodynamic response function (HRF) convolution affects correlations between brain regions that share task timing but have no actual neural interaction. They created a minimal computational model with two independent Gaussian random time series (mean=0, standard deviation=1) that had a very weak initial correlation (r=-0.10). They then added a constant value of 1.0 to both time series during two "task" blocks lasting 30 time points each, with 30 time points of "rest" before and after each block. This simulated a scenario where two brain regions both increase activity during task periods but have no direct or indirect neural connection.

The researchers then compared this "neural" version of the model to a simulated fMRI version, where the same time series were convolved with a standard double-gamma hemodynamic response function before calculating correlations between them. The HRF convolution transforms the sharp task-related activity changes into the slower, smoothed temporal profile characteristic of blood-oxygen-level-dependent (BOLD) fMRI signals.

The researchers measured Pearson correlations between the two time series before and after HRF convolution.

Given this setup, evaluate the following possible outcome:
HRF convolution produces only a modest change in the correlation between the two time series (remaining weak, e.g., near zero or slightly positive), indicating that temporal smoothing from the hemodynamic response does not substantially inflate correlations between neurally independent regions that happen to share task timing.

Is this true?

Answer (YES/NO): NO